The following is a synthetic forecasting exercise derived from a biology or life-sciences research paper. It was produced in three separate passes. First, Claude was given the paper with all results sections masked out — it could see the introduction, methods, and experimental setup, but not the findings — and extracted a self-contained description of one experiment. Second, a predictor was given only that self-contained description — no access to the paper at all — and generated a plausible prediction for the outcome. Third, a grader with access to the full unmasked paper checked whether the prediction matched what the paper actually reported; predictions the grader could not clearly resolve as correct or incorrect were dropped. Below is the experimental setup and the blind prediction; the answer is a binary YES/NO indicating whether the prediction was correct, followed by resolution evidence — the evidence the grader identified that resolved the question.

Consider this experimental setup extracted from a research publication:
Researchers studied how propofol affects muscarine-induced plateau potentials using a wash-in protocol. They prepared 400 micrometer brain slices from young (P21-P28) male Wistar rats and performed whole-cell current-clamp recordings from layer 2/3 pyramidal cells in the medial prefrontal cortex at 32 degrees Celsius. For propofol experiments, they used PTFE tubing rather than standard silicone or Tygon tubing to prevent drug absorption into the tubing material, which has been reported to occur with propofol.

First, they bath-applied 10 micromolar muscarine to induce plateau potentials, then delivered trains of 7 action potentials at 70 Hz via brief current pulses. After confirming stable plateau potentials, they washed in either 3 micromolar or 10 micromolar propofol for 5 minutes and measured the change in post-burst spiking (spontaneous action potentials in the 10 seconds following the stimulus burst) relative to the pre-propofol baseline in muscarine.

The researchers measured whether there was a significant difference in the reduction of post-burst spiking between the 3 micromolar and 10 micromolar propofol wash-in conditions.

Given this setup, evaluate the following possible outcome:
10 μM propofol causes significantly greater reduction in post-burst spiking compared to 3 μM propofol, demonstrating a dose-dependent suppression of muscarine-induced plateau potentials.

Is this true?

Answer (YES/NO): NO